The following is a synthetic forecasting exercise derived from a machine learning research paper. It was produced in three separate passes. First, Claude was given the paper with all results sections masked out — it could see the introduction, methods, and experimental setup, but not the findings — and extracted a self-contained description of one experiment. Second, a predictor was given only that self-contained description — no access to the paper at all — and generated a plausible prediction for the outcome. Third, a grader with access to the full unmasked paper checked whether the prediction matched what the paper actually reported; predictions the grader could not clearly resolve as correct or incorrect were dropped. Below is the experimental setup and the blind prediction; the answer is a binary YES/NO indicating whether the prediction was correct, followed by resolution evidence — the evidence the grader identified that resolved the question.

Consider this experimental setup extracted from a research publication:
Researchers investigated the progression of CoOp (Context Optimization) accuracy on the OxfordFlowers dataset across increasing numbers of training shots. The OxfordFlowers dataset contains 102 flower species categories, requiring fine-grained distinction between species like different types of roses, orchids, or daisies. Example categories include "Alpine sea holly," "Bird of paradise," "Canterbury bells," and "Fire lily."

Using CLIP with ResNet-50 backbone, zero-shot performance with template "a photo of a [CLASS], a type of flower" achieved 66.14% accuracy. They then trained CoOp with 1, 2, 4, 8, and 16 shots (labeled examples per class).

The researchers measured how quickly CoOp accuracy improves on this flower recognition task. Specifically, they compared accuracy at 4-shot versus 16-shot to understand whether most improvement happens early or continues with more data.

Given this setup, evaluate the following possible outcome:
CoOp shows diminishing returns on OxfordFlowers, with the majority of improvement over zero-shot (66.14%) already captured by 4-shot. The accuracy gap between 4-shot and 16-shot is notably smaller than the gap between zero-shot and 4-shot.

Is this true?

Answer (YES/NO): YES